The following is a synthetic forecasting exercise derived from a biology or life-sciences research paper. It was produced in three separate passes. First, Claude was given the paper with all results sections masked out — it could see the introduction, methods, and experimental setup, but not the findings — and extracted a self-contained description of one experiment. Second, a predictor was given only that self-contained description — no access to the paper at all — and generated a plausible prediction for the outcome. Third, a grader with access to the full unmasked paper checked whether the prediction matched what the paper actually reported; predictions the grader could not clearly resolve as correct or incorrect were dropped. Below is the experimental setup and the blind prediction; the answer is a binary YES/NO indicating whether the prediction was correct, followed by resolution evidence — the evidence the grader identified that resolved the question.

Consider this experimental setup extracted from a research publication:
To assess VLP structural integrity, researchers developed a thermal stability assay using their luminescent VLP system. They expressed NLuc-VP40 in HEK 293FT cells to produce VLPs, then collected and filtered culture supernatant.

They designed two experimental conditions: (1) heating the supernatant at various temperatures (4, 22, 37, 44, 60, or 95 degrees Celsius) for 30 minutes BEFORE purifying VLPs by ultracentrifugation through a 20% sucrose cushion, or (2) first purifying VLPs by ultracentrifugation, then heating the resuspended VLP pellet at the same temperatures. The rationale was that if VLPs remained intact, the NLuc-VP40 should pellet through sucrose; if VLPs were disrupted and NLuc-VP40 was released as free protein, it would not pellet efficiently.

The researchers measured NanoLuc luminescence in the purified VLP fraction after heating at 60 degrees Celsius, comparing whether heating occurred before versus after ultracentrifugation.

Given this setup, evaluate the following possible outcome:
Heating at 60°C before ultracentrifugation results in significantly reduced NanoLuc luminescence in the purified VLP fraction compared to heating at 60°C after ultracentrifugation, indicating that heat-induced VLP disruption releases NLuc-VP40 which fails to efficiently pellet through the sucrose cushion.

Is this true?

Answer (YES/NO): YES